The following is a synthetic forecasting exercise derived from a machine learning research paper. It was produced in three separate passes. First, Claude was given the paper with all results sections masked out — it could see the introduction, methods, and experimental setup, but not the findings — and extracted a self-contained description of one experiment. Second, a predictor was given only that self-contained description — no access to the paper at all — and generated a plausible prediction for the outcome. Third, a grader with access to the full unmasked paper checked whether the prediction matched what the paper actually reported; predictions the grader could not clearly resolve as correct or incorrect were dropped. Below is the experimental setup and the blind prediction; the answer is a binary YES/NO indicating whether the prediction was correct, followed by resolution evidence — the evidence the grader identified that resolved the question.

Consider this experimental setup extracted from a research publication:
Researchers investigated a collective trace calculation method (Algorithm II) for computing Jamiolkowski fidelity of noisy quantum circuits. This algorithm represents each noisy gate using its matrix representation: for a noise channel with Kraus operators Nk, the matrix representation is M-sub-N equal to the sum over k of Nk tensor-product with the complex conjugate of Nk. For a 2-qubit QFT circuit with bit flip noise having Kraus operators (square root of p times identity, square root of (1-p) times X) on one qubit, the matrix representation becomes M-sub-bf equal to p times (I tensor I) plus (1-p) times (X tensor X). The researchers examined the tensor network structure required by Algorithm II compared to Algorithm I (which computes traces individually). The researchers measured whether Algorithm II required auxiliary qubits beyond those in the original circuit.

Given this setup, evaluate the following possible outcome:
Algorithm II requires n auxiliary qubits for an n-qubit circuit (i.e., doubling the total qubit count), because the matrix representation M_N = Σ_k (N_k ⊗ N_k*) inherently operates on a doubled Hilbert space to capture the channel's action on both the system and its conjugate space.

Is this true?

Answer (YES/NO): YES